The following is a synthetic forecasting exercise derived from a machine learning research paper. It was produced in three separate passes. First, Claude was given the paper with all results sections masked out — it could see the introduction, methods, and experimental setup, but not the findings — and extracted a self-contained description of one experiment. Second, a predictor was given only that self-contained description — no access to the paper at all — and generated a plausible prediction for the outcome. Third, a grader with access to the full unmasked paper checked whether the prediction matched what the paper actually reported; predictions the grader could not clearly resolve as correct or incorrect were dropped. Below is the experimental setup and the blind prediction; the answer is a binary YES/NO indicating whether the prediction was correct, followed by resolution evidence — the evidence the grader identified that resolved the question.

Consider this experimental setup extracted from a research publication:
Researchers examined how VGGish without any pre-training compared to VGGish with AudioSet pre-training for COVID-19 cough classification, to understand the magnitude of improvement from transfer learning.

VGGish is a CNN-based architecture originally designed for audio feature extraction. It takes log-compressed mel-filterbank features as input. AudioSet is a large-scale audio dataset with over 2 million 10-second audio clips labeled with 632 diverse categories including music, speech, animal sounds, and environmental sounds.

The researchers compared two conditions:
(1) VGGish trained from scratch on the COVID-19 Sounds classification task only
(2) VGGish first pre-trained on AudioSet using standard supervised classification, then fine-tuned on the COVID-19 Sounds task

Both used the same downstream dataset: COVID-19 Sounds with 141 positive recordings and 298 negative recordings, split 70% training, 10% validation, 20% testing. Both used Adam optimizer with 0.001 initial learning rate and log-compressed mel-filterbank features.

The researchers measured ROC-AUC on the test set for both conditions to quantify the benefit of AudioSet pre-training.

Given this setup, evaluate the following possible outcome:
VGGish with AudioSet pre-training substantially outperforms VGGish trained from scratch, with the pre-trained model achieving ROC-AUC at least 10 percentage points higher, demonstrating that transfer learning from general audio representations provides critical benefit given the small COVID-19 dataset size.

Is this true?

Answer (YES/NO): YES